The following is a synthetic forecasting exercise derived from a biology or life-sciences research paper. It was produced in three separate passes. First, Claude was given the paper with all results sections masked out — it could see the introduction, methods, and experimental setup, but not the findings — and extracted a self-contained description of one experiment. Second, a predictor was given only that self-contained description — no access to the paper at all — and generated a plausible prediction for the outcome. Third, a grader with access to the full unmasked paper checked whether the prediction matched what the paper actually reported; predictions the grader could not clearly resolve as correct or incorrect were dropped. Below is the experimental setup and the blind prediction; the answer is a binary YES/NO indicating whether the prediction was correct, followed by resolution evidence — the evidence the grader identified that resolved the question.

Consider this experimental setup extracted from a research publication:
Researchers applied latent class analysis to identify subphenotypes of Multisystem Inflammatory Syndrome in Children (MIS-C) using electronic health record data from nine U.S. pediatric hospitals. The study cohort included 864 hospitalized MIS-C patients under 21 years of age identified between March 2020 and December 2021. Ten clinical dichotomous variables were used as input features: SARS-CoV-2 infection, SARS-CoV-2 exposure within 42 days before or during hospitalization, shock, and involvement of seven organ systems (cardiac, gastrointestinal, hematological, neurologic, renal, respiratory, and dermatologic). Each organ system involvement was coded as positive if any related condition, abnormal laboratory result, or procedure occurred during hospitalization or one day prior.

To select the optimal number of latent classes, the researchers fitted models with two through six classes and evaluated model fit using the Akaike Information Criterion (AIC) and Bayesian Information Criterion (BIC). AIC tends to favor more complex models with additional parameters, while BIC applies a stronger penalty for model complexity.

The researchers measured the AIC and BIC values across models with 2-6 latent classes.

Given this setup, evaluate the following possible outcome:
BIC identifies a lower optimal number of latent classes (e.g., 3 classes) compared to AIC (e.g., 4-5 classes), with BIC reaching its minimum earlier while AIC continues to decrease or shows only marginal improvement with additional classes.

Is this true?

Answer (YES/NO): YES